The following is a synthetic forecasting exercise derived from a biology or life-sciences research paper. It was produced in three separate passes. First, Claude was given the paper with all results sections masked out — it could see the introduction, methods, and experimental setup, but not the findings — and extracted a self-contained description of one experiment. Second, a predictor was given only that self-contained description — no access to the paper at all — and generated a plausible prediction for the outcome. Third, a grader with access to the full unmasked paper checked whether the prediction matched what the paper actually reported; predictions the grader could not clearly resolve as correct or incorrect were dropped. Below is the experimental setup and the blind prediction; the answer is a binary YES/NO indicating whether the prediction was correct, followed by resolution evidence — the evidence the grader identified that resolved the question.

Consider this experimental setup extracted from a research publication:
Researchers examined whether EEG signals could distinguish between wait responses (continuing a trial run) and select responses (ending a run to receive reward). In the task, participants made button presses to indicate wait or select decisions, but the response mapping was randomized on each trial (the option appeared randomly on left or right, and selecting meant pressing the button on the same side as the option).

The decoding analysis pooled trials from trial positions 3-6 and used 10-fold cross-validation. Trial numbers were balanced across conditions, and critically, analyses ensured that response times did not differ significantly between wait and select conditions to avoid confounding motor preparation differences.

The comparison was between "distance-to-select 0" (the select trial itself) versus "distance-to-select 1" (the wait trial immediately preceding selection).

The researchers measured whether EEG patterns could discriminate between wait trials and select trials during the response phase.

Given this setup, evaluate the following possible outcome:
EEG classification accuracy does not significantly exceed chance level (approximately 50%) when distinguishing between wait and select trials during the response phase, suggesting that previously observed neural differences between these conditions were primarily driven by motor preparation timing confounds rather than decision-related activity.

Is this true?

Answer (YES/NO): NO